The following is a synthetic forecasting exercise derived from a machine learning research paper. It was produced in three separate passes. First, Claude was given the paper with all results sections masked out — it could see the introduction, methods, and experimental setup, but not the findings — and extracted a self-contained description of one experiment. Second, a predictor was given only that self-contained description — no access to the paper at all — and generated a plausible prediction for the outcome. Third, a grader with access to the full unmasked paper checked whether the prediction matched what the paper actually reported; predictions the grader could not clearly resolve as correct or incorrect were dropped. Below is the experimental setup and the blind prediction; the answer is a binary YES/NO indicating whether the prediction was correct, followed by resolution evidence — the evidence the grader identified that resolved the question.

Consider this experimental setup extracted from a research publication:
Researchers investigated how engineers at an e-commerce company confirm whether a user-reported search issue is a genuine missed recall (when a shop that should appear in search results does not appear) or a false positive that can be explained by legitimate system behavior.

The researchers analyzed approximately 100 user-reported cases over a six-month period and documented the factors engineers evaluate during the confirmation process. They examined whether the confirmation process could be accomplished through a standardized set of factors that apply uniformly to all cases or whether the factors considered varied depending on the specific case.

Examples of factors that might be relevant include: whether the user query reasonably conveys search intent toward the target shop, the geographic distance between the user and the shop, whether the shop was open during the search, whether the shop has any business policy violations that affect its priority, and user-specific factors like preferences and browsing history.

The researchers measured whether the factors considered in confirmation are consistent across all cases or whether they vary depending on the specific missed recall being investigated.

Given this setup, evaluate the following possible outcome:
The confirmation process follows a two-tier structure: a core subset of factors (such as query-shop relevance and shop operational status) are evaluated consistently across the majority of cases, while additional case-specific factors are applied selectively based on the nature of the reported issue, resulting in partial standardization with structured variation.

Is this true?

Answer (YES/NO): NO